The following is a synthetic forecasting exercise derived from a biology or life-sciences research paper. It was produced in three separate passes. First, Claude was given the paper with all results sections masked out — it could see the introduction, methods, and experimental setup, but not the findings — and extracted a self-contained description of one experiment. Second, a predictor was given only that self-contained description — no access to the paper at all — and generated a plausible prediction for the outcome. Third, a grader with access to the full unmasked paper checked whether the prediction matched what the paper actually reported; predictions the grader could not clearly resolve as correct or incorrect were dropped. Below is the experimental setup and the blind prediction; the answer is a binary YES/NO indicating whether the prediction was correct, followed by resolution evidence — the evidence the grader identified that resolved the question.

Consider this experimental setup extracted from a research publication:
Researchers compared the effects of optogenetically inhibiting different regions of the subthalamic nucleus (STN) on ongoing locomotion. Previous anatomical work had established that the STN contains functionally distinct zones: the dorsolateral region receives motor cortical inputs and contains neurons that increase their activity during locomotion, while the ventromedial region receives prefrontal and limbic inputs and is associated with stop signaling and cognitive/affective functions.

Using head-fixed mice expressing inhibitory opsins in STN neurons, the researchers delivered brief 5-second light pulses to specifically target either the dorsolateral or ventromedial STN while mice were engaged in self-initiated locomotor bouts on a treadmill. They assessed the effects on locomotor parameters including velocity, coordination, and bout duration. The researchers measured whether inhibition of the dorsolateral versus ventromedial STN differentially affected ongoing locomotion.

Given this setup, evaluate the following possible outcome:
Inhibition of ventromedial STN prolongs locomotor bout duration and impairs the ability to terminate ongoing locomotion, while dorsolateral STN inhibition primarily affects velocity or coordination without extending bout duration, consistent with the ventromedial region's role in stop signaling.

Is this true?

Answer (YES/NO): NO